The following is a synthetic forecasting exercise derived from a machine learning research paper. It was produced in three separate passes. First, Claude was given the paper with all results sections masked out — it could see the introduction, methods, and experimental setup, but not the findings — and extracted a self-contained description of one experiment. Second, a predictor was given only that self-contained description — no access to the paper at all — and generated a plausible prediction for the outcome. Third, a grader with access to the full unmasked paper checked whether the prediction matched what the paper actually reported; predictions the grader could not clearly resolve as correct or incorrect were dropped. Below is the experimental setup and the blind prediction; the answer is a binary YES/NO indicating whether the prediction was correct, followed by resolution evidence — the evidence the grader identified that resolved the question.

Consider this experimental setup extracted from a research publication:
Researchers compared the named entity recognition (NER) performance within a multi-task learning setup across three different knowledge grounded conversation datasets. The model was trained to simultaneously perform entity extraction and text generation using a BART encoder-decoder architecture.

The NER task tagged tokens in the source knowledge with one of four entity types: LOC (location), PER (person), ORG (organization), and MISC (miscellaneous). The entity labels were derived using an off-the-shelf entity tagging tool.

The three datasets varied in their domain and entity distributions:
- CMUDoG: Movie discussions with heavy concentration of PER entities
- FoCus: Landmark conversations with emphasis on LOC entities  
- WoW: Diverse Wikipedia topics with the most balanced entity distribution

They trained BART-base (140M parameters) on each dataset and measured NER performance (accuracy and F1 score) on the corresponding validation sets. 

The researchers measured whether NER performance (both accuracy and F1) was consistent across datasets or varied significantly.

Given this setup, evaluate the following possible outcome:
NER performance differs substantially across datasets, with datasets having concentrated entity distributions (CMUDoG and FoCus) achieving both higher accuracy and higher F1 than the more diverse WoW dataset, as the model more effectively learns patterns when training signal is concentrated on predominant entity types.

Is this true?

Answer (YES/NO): NO